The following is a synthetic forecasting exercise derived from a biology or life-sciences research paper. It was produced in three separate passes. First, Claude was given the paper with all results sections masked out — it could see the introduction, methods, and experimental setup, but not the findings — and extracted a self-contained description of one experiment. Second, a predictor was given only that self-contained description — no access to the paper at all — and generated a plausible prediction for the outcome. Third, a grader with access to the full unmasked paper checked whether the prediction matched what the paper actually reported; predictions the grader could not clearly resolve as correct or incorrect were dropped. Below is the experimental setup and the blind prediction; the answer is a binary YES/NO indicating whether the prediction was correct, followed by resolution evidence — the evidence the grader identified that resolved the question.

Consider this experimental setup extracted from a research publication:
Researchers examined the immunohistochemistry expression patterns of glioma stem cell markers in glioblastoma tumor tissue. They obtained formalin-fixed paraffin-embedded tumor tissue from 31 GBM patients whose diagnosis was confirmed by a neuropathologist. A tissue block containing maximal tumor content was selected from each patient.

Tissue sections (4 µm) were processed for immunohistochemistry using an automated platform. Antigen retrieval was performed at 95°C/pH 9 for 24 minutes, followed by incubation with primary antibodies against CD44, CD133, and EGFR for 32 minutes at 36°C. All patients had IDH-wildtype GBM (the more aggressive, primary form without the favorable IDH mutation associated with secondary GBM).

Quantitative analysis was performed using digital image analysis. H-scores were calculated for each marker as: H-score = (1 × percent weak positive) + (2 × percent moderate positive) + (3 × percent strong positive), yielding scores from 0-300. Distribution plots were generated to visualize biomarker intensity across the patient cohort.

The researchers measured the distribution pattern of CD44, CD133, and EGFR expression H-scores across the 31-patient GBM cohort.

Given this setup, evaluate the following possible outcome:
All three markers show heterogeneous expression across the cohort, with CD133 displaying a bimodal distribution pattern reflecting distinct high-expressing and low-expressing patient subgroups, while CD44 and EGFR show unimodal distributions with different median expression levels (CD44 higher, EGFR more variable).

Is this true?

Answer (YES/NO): NO